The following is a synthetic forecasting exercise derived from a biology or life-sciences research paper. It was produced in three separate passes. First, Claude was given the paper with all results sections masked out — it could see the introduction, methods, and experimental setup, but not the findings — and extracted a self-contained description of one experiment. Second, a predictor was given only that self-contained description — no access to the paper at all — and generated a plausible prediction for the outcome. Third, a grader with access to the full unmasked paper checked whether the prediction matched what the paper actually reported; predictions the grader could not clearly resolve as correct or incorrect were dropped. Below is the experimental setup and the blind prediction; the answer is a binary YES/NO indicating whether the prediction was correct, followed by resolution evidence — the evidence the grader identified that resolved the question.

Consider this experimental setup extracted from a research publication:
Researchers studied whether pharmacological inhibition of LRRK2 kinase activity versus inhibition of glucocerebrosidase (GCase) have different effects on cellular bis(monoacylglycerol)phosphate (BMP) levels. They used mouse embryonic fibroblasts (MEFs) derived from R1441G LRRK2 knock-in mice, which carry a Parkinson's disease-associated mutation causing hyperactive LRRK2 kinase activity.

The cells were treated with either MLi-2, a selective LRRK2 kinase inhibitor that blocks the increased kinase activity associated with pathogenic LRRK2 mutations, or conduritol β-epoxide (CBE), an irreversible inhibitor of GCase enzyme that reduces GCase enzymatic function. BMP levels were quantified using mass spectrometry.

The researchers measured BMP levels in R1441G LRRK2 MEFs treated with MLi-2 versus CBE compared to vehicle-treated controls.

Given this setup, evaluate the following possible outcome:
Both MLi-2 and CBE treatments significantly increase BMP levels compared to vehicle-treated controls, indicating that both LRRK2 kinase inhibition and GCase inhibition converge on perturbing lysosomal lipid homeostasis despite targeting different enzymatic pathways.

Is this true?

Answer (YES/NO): NO